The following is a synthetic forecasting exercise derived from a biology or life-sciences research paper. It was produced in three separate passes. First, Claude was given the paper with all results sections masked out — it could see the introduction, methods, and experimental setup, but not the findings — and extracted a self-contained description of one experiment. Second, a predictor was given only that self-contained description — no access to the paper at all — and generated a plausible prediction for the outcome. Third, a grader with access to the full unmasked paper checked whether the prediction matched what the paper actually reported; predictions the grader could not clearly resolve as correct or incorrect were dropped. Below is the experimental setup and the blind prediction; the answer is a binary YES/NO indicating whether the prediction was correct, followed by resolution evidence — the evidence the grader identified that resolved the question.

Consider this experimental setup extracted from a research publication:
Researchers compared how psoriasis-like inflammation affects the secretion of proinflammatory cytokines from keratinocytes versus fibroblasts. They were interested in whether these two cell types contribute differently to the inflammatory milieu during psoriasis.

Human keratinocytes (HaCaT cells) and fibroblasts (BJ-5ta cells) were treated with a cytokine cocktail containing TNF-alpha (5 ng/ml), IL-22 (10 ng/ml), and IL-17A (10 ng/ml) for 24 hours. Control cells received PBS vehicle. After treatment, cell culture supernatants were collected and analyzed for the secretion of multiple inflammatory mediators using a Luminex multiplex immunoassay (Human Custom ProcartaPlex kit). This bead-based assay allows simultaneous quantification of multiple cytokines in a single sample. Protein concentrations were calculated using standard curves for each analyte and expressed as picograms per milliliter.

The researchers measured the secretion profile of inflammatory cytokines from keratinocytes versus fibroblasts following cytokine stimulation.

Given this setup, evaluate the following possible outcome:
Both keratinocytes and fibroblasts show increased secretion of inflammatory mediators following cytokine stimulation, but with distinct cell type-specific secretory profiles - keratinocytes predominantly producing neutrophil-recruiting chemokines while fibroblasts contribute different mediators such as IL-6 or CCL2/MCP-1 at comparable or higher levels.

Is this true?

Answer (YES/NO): NO